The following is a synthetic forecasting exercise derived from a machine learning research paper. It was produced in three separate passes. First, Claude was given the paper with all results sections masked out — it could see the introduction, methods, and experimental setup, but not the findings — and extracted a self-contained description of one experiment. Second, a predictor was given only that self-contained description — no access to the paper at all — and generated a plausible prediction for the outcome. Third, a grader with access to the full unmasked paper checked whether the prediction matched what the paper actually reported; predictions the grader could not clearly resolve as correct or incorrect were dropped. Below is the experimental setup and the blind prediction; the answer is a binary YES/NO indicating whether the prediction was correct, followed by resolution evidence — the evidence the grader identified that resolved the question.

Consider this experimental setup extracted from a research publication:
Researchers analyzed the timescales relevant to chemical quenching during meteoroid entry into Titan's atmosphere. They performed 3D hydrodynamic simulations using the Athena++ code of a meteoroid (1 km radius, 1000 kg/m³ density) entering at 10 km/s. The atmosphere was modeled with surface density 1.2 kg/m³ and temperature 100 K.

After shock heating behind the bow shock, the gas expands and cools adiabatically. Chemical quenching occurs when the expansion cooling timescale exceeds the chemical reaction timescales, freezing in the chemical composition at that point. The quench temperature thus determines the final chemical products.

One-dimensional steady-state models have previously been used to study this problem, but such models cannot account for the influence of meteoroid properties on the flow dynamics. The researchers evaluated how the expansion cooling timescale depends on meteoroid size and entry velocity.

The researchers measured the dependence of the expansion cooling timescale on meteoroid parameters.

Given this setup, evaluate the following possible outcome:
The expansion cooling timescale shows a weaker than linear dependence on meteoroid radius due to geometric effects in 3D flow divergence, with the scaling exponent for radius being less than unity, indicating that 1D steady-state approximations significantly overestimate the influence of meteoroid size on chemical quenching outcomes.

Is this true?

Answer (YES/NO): NO